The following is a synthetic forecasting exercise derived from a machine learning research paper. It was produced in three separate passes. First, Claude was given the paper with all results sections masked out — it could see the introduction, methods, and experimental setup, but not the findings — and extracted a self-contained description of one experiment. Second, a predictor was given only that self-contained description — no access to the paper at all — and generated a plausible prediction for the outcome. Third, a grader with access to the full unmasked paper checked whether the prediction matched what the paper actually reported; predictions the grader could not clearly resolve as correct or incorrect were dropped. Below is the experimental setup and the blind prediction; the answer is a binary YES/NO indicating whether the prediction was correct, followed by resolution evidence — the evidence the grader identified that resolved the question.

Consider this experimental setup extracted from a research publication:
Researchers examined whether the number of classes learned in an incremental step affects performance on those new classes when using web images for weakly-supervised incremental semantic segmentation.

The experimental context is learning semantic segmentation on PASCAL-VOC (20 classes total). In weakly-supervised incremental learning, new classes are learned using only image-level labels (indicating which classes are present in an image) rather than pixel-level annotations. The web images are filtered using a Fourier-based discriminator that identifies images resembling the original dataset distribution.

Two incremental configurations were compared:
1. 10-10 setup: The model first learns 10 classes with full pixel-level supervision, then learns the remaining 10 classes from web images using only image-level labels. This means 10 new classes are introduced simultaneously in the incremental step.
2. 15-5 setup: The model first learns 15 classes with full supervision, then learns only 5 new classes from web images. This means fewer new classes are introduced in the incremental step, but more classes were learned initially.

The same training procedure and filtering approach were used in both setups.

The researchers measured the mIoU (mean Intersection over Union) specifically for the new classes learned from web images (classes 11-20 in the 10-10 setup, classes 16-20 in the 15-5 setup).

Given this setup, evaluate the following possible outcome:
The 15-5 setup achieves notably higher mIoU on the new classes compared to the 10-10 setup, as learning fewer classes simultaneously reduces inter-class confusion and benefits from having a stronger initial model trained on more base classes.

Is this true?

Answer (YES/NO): NO